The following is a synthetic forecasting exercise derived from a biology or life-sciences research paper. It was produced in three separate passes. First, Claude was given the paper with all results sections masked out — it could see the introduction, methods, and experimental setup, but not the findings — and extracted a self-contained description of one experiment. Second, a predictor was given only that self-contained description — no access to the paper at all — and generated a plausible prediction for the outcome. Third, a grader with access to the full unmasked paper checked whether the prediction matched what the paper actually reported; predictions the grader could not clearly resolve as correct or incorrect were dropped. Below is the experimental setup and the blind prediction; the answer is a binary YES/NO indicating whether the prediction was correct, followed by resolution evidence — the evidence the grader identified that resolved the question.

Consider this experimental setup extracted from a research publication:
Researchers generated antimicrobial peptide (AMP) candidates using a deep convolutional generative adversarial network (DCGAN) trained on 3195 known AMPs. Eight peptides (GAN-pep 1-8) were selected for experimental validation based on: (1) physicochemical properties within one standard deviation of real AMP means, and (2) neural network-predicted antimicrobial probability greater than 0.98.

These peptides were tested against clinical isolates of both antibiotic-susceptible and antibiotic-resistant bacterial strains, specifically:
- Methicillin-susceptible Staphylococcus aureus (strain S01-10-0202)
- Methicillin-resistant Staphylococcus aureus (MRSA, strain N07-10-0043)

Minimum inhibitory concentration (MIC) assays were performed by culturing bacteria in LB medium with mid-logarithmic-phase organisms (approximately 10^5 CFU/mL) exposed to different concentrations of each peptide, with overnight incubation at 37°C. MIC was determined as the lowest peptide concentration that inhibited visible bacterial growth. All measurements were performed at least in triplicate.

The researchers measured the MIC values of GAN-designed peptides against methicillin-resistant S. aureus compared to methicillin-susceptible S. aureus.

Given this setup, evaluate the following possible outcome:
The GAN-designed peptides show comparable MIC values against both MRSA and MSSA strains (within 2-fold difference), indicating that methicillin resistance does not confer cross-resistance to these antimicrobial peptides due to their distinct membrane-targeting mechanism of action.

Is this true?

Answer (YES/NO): NO